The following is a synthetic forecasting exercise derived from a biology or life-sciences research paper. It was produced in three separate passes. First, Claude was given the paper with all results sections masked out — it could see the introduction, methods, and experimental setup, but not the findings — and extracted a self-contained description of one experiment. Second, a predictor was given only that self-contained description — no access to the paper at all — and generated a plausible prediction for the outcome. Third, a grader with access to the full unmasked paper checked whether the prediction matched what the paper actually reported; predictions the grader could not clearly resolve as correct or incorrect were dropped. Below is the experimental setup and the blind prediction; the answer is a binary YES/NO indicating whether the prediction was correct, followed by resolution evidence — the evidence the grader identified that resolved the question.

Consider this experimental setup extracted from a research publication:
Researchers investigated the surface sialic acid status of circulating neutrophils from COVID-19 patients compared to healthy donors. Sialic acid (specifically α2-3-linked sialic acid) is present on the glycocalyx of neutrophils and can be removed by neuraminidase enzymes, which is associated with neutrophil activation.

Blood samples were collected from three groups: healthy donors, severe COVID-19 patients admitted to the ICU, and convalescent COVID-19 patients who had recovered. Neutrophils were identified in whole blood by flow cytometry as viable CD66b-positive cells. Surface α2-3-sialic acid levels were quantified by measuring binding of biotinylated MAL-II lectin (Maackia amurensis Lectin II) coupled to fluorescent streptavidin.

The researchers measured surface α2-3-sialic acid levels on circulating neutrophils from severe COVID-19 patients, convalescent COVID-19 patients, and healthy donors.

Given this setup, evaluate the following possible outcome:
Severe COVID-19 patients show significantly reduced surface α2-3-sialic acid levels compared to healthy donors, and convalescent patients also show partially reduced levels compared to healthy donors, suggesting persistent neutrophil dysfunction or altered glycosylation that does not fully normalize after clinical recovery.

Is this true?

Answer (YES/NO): NO